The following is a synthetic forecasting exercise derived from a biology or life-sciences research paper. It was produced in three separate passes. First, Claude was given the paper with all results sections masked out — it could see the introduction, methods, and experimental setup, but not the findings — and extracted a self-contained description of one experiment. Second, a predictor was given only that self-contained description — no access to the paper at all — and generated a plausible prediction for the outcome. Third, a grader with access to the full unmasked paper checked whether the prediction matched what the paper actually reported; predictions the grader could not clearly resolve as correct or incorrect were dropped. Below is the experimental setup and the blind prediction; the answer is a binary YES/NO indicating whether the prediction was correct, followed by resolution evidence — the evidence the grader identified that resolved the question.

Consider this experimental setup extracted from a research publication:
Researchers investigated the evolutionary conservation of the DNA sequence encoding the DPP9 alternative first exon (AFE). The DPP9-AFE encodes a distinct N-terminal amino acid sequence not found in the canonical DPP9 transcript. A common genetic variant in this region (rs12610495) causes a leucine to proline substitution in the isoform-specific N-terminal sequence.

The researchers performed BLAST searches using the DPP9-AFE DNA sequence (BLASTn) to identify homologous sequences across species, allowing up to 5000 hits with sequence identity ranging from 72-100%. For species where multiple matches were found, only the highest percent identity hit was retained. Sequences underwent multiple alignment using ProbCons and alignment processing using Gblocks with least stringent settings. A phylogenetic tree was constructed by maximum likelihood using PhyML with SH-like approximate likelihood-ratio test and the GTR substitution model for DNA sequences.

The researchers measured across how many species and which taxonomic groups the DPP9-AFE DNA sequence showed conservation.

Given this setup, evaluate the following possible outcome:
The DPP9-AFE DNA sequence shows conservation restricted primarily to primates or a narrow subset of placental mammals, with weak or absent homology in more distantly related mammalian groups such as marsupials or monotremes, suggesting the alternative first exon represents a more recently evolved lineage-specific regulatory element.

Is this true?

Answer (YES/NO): NO